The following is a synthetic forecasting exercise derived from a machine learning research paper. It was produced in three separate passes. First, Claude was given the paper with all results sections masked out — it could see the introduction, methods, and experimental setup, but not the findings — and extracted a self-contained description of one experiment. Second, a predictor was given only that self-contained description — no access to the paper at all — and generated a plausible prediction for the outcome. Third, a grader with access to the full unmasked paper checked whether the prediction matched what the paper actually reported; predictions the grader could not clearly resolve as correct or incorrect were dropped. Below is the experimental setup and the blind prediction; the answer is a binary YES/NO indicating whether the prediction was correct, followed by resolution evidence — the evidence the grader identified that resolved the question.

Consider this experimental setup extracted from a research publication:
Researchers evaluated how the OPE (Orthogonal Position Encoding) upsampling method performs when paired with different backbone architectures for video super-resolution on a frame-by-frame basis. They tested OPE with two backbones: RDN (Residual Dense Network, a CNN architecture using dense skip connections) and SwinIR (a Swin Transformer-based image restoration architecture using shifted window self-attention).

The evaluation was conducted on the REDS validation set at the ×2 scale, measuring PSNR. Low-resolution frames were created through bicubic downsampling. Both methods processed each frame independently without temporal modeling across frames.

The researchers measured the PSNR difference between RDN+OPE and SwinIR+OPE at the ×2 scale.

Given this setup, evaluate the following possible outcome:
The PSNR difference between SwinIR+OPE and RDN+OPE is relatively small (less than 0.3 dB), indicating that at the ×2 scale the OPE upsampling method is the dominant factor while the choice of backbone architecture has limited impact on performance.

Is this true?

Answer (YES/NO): NO